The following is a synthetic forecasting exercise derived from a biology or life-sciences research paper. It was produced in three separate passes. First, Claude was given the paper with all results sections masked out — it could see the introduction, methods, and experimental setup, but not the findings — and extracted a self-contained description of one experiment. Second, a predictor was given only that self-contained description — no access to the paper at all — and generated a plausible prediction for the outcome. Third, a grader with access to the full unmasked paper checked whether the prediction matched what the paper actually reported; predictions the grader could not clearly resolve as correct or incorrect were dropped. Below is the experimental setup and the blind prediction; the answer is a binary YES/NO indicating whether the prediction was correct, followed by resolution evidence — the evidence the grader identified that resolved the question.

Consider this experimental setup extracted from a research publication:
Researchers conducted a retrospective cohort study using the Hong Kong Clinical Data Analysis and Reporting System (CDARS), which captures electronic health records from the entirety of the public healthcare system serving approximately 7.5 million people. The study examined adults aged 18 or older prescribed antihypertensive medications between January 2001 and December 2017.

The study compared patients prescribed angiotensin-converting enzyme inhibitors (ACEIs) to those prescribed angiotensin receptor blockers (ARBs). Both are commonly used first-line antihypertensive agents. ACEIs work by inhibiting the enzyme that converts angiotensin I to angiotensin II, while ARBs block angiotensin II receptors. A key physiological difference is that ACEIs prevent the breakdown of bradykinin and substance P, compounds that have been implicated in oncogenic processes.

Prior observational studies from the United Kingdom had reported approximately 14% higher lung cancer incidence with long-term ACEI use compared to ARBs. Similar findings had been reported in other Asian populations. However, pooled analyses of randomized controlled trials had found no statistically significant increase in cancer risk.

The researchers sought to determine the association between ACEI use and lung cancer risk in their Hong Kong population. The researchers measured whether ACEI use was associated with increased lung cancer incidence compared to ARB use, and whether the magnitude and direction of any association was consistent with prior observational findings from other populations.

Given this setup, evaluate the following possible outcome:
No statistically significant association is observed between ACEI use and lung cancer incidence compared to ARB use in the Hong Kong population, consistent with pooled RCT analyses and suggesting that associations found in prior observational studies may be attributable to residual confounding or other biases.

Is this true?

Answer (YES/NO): NO